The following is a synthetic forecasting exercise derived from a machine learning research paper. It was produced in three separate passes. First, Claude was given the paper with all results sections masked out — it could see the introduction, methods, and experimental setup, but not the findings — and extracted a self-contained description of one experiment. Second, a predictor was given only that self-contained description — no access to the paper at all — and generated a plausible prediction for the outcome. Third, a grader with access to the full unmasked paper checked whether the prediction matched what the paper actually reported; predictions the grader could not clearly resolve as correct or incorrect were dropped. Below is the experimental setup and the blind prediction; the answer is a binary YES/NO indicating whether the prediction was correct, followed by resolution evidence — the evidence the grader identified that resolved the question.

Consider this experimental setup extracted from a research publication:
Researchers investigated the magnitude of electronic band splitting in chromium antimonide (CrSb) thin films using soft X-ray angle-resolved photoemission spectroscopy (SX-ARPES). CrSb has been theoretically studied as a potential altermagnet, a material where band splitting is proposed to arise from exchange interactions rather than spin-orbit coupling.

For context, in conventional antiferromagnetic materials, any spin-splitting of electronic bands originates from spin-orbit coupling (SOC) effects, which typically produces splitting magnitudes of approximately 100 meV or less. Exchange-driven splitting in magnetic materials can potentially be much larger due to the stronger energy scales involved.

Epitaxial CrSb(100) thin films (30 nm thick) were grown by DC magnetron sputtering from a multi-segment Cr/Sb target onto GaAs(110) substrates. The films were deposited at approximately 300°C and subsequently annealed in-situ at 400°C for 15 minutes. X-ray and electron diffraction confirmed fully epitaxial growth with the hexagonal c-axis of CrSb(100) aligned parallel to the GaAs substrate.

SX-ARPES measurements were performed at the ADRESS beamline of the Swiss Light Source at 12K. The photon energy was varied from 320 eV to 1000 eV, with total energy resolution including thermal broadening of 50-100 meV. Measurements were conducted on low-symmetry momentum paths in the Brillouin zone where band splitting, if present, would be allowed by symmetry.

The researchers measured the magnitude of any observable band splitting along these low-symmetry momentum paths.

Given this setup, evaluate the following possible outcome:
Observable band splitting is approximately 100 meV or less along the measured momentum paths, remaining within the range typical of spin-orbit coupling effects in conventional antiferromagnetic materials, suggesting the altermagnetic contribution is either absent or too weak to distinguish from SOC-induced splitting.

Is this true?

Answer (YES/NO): NO